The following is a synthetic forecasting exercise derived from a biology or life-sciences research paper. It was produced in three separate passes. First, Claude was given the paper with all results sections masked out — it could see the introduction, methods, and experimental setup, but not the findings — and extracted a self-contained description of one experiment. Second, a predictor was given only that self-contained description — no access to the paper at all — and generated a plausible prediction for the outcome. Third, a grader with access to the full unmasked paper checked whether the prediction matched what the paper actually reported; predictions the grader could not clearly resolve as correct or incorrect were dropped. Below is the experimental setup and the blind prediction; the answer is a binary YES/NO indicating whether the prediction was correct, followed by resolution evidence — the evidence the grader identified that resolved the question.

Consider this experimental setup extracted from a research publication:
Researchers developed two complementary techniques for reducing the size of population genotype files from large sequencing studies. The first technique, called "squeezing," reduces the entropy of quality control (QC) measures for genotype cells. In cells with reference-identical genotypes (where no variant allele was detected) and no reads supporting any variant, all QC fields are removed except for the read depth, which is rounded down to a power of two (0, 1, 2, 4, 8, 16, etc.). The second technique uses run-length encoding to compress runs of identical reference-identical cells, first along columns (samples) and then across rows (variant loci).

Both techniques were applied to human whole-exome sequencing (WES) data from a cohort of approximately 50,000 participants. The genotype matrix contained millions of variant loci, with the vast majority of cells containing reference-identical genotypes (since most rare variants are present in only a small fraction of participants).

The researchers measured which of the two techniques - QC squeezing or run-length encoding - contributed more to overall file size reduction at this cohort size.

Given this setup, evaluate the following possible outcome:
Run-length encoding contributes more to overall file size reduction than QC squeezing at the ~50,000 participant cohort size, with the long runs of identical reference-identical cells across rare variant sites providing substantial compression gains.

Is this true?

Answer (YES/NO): NO